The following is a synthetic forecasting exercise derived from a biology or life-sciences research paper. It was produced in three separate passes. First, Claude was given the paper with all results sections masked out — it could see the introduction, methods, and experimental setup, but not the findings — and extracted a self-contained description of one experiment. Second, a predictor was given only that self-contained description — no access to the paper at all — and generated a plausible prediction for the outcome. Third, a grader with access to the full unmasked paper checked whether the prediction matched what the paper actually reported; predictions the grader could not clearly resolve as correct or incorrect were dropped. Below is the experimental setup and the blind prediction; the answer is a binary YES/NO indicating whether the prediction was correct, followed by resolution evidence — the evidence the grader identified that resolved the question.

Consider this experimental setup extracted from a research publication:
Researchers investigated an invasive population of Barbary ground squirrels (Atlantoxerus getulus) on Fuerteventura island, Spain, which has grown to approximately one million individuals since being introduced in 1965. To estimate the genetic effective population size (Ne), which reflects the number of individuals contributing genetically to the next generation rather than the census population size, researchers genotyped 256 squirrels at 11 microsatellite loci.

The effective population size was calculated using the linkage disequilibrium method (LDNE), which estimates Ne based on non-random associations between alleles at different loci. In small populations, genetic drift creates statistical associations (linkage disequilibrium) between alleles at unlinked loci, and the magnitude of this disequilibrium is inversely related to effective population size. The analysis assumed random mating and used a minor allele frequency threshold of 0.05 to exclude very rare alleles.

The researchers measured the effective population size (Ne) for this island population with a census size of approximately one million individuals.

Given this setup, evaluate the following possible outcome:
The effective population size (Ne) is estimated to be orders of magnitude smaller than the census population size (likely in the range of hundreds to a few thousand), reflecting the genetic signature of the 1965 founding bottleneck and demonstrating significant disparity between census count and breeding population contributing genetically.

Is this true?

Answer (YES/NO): NO